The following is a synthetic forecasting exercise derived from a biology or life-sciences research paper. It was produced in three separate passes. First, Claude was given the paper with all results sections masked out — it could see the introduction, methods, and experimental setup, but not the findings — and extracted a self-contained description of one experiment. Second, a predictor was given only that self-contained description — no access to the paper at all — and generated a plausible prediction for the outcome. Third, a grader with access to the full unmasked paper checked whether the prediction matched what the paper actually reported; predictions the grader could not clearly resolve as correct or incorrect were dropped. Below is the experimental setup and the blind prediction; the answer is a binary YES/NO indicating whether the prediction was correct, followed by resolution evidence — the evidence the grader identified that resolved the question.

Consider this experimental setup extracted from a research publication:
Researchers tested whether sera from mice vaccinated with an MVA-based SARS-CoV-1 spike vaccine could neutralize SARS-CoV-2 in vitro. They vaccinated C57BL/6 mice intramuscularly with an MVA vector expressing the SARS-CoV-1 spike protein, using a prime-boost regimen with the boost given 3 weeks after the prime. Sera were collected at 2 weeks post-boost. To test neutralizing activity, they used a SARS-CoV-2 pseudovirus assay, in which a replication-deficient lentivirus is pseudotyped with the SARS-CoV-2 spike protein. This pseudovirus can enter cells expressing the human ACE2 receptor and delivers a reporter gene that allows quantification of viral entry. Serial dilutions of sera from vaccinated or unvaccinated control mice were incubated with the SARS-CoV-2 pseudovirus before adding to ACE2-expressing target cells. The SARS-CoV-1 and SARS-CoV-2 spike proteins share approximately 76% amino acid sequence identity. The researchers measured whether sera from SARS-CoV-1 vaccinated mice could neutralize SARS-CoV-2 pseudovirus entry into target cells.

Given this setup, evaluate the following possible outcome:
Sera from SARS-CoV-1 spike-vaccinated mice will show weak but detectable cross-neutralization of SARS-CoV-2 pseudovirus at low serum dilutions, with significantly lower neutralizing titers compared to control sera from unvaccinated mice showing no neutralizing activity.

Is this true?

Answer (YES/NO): YES